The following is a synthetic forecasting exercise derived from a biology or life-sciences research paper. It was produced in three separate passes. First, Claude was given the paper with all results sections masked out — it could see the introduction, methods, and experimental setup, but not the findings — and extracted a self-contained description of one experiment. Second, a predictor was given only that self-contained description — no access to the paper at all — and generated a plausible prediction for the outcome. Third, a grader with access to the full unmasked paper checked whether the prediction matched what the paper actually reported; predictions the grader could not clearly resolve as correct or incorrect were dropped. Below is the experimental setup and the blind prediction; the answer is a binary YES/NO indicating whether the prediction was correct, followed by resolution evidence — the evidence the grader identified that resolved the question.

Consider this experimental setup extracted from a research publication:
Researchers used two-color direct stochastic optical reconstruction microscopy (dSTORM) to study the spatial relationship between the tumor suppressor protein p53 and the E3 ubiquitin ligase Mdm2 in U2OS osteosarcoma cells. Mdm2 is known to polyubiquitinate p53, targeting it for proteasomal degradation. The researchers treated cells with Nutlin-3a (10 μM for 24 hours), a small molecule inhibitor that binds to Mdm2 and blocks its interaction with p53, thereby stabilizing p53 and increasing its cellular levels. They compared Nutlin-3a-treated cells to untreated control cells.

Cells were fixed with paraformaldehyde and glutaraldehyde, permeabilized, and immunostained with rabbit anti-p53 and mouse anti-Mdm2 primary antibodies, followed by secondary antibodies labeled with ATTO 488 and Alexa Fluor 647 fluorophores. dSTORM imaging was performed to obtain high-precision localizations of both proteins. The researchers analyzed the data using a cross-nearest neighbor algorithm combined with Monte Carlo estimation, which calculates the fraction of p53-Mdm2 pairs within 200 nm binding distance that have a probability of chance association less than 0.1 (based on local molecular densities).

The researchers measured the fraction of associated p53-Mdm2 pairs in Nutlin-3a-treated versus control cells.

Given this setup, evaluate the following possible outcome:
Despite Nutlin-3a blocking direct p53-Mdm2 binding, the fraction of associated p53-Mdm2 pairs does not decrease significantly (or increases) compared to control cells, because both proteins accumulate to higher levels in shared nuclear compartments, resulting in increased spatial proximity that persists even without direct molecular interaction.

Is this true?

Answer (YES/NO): YES